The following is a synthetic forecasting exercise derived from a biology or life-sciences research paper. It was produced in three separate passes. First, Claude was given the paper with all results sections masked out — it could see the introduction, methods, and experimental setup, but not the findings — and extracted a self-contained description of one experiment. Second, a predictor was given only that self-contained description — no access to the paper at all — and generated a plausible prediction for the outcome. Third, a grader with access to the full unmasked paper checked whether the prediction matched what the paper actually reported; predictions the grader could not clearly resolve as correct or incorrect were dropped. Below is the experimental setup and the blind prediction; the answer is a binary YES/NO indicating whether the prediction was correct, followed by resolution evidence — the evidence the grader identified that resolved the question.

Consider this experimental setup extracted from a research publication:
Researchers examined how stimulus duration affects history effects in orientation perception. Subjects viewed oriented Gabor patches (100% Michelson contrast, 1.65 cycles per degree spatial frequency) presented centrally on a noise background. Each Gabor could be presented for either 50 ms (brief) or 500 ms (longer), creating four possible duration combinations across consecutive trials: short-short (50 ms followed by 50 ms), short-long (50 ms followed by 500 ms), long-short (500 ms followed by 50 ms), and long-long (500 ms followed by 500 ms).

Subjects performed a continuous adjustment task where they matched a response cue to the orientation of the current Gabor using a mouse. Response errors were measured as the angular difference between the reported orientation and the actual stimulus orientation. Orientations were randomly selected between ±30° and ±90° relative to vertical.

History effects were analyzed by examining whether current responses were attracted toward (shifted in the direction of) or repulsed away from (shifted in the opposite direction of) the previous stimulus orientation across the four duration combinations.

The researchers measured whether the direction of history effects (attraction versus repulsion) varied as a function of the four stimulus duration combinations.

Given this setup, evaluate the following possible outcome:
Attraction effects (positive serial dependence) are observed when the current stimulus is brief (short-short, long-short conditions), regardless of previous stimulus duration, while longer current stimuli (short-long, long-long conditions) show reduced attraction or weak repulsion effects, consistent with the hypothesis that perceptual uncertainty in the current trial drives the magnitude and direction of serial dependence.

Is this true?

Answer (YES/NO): NO